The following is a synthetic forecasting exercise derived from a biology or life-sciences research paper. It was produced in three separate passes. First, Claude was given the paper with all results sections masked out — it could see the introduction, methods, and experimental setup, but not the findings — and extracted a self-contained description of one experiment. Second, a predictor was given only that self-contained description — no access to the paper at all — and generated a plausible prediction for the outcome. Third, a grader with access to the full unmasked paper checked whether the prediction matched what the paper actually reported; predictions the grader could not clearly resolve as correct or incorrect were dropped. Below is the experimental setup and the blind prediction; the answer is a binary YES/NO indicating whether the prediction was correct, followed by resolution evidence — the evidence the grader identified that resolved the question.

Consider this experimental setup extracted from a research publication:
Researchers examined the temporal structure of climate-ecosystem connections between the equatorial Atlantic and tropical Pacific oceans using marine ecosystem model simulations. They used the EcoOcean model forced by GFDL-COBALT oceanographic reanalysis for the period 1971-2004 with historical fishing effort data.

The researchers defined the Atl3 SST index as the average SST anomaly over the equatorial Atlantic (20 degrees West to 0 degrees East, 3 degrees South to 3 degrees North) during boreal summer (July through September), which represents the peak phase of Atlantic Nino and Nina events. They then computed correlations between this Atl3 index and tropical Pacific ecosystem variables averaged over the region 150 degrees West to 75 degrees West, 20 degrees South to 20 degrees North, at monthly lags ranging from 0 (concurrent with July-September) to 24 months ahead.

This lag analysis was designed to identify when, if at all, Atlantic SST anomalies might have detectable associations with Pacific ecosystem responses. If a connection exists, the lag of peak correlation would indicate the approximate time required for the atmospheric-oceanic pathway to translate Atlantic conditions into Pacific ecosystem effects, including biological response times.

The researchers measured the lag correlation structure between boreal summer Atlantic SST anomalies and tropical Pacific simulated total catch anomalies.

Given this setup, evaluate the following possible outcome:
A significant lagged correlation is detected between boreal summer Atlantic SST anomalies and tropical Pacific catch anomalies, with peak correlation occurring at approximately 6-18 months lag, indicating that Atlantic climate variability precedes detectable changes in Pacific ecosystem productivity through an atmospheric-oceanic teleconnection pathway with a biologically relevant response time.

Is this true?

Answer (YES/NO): YES